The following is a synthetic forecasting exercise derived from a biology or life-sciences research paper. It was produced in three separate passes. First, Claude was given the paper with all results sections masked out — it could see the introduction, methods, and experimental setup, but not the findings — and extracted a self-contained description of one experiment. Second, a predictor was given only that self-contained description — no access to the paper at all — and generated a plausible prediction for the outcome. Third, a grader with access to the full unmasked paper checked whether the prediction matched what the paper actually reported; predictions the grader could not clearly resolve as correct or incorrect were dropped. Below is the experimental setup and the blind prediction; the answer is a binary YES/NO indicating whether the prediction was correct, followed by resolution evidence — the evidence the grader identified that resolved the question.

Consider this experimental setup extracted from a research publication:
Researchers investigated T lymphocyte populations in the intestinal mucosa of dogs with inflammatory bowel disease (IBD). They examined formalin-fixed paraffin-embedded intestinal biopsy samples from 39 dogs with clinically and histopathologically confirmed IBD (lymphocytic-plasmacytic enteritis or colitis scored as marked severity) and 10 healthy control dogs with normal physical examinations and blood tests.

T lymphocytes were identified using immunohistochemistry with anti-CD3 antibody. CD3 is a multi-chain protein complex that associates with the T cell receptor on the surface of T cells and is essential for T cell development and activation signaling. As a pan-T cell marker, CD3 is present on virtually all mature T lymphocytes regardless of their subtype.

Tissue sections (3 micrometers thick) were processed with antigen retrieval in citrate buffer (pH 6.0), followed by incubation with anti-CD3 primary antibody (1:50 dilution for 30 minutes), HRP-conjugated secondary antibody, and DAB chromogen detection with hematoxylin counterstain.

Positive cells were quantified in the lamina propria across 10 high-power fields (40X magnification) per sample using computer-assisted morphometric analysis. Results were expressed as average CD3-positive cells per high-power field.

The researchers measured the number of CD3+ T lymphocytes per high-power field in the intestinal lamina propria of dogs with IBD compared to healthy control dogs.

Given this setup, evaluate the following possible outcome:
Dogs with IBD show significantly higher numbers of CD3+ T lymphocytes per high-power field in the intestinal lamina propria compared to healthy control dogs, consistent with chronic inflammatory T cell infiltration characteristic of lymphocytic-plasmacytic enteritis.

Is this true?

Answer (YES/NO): YES